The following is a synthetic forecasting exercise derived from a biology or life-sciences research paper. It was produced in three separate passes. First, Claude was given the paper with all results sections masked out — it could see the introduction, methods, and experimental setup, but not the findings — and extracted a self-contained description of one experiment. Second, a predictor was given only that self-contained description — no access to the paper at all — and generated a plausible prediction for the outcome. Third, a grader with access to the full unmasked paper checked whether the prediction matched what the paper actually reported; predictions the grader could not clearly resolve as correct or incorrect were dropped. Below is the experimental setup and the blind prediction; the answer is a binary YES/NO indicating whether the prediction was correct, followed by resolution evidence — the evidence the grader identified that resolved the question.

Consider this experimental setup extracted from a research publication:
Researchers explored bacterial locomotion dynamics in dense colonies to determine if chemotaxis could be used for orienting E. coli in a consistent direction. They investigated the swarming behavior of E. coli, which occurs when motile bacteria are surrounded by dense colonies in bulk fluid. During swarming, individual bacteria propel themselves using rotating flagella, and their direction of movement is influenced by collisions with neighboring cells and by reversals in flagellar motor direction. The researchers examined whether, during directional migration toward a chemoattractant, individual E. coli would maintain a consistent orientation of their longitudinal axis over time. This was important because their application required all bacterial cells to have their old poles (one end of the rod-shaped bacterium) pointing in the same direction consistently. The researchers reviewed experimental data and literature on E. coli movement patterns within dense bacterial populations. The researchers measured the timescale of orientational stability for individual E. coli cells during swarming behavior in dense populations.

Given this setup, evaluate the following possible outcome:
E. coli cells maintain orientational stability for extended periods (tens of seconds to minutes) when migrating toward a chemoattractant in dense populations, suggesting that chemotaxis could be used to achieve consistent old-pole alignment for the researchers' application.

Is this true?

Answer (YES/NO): NO